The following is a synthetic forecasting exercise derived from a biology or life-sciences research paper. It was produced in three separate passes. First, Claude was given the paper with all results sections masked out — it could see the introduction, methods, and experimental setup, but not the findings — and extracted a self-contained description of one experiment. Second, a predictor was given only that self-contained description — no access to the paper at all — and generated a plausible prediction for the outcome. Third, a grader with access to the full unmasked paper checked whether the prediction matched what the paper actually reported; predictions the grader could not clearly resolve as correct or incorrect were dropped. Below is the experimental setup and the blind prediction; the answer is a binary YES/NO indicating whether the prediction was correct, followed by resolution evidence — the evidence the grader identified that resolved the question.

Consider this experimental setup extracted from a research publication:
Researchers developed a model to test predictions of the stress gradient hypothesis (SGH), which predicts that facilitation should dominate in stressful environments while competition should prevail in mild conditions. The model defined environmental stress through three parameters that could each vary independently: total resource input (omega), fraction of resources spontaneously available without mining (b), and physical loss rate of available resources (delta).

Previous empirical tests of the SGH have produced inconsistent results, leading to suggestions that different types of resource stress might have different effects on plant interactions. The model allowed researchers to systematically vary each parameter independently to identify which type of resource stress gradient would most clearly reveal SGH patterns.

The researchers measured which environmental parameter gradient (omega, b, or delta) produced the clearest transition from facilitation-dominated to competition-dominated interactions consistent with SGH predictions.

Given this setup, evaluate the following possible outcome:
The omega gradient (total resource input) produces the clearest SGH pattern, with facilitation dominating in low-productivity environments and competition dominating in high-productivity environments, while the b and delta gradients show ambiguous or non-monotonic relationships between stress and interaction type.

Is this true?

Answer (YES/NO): NO